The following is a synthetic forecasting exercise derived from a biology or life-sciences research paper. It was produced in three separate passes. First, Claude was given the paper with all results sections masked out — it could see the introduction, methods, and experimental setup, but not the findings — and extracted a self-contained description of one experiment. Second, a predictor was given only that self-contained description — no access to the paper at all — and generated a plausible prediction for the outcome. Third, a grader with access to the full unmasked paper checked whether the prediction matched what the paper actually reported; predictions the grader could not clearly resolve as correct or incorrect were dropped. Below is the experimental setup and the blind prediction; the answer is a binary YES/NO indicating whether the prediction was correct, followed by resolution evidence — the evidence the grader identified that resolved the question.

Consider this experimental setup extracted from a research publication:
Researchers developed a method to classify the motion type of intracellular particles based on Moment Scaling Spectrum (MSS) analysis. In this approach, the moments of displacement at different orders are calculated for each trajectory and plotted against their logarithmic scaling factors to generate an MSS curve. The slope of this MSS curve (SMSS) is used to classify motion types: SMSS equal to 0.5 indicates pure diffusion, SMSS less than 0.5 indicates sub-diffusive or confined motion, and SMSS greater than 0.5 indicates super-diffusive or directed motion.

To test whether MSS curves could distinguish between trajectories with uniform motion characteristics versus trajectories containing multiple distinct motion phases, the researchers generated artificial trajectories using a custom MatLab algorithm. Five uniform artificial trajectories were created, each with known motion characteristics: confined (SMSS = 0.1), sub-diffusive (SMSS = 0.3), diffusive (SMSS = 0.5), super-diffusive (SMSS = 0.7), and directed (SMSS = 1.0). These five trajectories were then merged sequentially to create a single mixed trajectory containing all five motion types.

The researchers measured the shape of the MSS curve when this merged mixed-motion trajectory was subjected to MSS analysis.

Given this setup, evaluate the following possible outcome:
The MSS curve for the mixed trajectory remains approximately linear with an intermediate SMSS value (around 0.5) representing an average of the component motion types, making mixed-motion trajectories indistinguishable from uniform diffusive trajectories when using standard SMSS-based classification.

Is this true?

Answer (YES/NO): NO